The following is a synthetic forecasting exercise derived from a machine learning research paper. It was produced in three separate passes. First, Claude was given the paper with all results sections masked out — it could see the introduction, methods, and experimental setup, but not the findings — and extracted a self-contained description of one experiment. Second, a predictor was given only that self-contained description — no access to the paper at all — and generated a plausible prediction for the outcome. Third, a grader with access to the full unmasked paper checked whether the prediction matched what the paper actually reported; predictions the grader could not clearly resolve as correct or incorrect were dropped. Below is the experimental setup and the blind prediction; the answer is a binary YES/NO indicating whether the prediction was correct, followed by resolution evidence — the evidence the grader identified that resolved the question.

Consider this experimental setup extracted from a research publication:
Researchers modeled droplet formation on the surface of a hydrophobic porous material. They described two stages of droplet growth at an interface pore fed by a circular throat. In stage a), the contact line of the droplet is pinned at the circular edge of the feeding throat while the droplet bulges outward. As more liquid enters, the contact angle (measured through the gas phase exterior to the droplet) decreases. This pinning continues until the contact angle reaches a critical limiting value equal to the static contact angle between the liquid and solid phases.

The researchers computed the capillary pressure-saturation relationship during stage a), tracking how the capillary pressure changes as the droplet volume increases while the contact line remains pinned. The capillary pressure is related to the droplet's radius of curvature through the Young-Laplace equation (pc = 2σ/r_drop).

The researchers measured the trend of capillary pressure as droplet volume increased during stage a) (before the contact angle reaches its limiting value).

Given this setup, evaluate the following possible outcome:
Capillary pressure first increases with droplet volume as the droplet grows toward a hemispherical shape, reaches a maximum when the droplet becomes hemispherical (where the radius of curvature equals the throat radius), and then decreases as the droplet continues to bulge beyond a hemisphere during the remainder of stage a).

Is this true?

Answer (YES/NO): NO